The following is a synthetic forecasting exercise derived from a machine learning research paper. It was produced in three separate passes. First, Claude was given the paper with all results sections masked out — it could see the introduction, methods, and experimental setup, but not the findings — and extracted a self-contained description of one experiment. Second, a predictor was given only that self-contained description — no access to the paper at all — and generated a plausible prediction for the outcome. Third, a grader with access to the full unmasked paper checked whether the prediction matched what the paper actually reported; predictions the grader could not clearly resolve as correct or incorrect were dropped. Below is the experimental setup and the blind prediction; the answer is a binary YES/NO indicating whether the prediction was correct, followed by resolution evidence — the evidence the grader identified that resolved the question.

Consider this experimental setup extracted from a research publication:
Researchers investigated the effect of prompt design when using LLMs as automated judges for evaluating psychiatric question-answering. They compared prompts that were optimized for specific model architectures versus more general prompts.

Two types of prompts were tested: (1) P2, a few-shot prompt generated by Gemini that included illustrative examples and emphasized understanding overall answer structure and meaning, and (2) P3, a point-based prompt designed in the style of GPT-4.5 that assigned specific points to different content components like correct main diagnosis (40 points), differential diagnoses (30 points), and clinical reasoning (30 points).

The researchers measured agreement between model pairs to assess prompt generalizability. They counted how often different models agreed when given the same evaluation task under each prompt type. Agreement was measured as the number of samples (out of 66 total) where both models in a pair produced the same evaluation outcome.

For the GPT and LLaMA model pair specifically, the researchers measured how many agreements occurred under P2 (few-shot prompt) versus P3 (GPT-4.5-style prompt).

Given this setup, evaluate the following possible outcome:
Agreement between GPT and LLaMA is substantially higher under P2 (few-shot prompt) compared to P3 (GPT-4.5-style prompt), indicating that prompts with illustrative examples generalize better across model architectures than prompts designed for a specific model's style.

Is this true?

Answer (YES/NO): NO